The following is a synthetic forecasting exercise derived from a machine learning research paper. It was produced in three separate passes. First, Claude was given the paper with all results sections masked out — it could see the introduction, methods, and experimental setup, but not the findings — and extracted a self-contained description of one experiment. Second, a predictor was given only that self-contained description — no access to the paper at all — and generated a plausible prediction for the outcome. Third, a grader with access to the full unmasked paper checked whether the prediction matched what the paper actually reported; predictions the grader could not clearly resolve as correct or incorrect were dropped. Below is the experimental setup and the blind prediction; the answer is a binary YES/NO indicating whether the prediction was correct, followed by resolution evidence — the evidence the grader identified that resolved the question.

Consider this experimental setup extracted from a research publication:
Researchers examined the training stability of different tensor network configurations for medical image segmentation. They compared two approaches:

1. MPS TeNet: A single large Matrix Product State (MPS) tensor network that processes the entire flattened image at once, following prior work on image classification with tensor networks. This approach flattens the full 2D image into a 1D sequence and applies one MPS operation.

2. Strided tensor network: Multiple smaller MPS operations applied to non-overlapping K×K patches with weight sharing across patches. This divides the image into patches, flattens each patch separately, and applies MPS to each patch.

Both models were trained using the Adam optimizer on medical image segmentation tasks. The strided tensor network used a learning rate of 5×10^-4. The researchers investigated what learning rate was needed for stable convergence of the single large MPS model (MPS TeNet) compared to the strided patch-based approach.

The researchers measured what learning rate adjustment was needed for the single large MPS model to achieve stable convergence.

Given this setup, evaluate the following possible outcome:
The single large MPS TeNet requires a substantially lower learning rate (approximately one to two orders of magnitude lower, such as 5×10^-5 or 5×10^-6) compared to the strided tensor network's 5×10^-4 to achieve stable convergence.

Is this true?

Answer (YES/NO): YES